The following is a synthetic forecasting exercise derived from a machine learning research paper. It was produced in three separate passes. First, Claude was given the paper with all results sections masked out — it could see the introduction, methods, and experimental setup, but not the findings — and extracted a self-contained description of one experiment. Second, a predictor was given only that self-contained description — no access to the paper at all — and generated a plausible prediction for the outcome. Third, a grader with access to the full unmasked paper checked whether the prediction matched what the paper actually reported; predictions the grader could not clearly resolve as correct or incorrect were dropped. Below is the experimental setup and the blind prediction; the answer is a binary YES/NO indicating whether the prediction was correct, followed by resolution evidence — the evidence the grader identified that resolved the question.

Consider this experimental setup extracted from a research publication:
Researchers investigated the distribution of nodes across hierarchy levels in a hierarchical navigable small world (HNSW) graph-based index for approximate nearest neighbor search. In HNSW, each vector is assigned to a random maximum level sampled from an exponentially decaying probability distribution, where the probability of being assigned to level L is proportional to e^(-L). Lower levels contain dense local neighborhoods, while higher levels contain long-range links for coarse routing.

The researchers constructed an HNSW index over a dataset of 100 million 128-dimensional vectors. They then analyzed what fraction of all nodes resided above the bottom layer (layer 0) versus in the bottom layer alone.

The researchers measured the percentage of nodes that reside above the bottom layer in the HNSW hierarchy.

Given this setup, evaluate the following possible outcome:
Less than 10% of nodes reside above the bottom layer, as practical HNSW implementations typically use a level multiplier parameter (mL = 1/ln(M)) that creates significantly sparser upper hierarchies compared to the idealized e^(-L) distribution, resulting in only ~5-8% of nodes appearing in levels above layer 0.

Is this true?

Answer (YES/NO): NO